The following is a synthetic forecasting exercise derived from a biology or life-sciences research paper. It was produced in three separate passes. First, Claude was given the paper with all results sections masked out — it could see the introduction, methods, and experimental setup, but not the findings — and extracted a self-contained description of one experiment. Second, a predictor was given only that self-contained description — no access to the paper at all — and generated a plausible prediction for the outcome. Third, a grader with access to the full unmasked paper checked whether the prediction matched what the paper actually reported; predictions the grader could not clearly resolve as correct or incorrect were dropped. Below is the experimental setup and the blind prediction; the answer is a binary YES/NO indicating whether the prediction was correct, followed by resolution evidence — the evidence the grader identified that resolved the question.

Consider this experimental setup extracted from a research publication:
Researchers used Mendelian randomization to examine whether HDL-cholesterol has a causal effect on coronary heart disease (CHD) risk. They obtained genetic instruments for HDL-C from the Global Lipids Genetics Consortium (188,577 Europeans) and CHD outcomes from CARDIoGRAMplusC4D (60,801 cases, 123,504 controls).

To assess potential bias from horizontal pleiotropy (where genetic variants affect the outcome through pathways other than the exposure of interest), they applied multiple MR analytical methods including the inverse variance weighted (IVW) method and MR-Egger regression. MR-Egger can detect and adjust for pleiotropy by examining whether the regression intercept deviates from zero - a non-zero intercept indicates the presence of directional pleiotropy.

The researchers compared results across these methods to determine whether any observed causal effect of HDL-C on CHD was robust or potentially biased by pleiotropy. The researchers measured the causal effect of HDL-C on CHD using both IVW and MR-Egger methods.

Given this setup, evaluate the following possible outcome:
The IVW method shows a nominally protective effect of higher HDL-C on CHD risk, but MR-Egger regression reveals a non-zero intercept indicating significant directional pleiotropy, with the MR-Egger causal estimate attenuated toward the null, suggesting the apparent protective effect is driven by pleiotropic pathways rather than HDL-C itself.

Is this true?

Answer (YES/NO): YES